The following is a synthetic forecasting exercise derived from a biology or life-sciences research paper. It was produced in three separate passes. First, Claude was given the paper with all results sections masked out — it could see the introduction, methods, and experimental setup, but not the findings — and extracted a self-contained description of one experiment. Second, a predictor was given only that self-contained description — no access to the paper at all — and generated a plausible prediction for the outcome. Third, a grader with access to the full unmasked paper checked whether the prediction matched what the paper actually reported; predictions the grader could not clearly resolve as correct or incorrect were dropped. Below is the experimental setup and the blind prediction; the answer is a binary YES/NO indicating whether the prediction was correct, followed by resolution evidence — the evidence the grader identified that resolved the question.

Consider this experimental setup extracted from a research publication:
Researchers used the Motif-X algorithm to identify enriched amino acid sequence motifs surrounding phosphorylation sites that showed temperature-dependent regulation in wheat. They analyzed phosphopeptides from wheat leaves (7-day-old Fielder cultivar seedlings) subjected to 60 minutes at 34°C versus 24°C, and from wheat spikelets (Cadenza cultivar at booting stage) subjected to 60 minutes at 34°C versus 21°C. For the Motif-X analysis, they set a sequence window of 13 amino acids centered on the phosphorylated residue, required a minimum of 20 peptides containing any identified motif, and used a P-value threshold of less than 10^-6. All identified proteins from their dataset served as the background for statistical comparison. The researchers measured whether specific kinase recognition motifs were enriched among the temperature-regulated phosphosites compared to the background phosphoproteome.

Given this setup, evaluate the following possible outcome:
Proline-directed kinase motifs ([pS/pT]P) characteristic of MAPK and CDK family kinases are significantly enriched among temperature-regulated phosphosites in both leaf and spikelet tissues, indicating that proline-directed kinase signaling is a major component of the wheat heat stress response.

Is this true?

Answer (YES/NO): NO